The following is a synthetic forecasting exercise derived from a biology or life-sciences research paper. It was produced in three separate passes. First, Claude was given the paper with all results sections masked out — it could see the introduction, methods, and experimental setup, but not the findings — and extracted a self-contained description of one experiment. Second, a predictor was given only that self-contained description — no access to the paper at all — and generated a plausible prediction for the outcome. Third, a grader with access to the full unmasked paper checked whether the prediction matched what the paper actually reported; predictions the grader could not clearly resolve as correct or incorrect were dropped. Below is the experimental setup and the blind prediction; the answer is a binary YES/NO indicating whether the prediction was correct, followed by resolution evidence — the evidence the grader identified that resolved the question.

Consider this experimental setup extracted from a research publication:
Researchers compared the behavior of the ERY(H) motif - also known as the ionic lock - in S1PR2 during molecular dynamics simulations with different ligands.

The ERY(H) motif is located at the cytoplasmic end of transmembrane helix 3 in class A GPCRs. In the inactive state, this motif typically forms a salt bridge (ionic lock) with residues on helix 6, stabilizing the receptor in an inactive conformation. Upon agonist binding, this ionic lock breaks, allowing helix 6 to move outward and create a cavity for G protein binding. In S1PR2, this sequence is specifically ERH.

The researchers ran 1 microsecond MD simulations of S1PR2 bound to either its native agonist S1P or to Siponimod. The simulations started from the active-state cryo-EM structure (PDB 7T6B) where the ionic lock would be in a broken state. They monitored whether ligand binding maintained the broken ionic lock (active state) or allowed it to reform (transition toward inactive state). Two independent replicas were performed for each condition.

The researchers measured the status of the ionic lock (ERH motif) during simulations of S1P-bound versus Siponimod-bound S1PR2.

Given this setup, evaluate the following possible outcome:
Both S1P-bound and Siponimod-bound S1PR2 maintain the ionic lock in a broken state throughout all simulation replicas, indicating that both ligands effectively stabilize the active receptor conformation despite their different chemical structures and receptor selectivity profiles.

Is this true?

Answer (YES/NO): NO